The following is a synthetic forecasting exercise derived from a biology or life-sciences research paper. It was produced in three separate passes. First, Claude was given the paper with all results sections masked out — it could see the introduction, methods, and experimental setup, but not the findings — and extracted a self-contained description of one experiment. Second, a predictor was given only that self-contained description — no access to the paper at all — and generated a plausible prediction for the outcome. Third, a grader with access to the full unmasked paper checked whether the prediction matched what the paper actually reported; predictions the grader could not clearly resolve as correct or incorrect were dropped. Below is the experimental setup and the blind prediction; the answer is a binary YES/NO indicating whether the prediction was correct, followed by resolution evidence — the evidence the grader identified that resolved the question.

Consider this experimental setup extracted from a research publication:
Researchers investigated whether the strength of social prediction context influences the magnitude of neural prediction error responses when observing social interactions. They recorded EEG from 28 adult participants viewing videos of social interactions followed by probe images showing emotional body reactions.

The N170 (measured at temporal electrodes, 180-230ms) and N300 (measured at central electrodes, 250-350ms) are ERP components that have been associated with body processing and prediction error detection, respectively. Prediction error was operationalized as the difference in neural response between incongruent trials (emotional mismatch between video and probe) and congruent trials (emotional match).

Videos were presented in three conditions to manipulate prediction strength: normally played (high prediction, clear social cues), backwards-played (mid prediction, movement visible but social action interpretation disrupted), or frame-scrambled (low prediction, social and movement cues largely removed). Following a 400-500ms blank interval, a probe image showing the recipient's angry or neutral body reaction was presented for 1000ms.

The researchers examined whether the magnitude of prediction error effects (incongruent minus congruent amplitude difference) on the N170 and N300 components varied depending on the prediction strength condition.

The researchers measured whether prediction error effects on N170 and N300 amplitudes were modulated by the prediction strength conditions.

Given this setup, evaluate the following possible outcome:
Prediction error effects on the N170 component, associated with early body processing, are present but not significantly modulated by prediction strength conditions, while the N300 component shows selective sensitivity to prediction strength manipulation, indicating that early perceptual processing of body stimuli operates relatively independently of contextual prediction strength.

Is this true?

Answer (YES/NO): NO